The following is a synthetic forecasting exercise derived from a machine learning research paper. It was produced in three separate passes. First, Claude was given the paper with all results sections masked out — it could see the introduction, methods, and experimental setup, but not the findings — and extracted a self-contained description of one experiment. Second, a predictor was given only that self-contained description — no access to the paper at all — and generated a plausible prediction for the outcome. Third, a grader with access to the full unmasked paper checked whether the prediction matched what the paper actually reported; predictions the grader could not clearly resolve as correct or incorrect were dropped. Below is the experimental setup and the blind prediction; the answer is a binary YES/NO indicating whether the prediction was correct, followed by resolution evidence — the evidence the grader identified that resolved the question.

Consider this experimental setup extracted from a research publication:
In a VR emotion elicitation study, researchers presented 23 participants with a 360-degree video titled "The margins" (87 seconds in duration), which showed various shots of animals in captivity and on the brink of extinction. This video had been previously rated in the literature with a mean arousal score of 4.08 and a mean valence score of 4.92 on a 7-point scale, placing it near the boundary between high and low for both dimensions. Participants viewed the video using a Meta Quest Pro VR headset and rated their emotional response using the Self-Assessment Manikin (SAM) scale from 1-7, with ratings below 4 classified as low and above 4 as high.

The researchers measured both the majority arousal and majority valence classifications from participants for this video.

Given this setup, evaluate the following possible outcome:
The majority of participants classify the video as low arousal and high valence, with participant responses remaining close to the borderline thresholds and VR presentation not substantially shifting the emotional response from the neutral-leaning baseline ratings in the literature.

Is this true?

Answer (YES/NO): NO